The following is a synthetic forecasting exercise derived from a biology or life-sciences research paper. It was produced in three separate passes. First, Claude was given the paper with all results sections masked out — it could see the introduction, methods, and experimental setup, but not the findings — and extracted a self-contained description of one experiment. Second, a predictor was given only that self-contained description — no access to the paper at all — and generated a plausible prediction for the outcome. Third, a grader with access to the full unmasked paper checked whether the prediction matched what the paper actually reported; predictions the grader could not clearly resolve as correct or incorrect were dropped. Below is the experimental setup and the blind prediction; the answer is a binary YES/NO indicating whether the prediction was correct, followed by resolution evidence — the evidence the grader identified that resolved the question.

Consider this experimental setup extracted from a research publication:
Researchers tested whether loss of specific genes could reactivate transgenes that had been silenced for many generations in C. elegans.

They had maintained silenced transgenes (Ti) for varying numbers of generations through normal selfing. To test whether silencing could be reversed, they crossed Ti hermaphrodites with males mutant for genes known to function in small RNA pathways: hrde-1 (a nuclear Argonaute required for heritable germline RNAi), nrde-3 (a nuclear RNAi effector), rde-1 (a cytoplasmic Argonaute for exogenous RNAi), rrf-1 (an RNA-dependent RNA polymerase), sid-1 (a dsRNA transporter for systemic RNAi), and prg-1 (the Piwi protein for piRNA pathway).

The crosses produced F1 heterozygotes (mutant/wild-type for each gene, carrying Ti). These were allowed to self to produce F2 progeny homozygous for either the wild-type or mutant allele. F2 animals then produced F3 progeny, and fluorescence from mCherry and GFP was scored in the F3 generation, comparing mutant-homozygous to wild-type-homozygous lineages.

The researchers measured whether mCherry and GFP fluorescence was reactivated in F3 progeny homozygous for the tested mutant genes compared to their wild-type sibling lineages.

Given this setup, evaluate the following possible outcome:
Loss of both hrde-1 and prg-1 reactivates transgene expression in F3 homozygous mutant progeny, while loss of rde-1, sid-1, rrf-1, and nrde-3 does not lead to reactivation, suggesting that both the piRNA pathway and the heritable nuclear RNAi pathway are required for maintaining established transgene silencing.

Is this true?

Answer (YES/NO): NO